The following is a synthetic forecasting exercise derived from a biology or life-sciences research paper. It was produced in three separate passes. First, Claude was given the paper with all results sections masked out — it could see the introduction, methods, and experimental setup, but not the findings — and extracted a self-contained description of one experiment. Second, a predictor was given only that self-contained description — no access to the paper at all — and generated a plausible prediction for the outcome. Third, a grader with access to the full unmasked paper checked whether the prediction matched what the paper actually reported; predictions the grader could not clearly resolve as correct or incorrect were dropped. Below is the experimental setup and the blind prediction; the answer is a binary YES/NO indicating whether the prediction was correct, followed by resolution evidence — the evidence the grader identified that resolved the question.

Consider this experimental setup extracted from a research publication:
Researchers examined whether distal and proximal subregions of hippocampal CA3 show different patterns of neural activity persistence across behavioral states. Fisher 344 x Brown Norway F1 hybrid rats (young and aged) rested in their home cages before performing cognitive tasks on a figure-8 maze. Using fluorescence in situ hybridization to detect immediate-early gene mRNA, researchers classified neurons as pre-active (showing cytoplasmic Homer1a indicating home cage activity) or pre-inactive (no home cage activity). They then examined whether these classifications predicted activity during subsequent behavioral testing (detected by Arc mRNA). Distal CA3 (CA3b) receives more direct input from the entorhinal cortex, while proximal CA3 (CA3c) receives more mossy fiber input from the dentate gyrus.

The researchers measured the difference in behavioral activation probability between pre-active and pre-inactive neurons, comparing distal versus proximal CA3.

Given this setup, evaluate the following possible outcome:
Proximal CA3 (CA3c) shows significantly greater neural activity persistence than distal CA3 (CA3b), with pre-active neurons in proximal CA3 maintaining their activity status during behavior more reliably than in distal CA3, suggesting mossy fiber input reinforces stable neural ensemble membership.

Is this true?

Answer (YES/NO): YES